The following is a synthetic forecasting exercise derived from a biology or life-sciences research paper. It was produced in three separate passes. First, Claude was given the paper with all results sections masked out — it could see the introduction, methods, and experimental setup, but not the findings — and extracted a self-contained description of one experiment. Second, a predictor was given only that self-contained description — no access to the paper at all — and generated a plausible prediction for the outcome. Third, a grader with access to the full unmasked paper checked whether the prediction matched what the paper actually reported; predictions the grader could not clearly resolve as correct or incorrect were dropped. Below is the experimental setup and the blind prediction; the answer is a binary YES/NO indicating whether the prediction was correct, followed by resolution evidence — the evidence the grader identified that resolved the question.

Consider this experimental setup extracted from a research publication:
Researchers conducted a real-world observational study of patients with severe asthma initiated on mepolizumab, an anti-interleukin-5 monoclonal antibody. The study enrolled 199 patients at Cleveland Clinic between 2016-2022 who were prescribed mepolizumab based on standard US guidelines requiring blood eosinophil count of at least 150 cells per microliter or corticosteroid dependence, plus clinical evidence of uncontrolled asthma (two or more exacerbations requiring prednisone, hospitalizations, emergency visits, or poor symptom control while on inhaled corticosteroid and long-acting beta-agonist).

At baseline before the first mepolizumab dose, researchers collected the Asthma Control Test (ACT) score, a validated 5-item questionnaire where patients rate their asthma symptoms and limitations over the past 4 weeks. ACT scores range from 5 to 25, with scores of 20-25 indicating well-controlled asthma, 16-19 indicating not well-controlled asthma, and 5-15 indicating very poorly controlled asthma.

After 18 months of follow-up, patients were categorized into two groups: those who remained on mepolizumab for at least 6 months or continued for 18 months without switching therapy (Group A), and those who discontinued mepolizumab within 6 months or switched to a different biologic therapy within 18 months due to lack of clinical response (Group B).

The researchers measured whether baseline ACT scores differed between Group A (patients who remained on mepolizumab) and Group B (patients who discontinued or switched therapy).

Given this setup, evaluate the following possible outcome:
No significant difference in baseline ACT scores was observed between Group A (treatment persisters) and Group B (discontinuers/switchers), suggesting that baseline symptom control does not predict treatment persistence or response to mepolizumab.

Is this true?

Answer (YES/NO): NO